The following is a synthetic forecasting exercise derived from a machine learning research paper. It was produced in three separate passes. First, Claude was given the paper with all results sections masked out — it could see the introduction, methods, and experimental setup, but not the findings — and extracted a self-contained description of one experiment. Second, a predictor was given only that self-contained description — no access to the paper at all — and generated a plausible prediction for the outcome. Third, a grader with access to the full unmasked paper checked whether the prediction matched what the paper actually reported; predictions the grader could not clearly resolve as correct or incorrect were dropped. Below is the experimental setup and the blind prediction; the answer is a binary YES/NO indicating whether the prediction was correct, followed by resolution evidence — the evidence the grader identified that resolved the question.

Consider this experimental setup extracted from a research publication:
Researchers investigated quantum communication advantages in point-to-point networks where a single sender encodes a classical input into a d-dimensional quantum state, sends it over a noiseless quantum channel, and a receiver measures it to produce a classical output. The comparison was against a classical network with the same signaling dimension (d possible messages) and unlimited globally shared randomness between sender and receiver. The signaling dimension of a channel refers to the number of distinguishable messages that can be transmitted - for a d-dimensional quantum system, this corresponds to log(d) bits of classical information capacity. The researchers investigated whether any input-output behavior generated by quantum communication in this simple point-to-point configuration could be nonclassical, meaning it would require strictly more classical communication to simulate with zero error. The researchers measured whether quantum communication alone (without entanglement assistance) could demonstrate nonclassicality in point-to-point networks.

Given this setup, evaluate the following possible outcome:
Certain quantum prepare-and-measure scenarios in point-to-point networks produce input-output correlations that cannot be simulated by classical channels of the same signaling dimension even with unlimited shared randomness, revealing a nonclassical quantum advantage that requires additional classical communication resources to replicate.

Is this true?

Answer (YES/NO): NO